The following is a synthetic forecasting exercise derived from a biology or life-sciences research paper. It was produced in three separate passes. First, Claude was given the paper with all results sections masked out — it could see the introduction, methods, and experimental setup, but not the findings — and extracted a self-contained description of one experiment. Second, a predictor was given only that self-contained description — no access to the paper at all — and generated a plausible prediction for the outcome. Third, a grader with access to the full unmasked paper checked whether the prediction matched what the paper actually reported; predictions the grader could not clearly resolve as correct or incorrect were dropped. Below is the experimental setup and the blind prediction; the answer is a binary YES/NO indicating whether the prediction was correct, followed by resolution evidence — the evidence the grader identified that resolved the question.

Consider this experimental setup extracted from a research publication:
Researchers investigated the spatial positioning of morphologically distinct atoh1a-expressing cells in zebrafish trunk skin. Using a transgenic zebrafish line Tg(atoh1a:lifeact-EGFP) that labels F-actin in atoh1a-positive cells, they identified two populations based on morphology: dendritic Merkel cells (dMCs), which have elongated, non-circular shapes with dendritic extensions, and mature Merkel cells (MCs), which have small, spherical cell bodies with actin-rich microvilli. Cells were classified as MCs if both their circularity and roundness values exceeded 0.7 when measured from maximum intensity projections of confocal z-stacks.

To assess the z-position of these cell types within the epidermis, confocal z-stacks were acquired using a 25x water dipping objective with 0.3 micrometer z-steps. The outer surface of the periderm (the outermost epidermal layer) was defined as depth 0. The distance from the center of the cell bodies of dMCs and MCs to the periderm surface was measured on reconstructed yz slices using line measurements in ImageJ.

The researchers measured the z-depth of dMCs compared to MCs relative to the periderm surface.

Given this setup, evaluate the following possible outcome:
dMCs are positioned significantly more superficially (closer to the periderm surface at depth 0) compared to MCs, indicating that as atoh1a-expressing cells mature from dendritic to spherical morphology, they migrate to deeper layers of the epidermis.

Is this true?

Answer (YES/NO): NO